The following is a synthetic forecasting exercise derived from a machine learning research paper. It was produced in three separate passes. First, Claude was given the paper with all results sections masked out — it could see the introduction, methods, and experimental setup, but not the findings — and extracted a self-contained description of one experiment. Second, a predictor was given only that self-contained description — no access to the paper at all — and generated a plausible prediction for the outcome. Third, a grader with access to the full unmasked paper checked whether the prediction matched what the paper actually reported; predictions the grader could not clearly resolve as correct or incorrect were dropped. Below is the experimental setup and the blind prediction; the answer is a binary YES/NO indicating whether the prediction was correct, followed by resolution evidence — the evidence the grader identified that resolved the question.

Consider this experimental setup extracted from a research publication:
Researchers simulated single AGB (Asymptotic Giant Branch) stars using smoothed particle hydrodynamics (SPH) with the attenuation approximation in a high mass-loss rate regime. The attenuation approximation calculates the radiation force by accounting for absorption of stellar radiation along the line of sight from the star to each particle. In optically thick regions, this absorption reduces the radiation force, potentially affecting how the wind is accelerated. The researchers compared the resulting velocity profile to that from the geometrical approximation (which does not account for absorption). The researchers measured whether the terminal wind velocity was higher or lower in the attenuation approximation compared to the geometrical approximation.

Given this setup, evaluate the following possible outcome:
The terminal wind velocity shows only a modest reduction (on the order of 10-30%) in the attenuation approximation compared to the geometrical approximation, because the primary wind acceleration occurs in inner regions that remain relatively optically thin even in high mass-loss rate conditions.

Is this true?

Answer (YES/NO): NO